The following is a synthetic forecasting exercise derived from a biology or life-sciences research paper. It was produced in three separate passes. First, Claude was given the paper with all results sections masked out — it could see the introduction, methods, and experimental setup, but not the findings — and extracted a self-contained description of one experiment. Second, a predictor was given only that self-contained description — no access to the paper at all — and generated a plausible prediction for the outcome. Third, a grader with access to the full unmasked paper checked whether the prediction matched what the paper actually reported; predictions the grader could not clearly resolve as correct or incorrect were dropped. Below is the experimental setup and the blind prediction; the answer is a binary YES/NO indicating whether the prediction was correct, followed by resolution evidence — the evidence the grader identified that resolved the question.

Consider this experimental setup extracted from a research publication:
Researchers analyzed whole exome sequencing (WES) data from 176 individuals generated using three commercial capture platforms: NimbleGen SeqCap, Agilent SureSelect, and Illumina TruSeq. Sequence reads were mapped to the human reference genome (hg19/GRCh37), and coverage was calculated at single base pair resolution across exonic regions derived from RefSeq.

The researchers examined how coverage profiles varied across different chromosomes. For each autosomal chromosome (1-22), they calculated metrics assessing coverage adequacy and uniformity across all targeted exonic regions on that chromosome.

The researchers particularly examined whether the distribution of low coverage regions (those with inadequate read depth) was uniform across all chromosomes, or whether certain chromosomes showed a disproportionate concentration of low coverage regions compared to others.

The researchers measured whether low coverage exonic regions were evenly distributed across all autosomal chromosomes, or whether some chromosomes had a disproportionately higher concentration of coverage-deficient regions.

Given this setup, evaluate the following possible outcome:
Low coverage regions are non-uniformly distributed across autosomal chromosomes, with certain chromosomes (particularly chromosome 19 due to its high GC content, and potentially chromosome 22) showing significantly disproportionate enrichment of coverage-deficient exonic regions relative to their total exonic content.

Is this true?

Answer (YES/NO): NO